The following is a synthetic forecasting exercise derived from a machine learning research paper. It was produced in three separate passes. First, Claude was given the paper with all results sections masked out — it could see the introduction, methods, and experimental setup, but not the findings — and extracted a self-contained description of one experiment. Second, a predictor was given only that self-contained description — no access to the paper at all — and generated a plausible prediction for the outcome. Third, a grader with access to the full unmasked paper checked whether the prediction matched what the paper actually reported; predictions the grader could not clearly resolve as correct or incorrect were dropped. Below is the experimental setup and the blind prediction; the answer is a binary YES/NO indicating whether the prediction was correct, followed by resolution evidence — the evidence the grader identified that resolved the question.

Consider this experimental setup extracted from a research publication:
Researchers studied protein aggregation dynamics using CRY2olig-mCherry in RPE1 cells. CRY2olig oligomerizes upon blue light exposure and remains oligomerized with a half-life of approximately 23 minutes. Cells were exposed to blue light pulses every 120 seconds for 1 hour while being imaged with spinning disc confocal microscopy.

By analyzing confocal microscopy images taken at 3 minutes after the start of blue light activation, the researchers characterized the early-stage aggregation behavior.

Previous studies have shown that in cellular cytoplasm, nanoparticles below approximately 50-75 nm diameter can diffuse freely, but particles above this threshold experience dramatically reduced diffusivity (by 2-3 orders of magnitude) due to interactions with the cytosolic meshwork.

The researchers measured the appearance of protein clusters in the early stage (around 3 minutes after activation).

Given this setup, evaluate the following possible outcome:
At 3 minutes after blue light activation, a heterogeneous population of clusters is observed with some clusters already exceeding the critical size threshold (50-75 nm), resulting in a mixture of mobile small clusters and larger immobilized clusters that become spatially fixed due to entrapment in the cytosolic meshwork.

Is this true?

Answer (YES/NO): NO